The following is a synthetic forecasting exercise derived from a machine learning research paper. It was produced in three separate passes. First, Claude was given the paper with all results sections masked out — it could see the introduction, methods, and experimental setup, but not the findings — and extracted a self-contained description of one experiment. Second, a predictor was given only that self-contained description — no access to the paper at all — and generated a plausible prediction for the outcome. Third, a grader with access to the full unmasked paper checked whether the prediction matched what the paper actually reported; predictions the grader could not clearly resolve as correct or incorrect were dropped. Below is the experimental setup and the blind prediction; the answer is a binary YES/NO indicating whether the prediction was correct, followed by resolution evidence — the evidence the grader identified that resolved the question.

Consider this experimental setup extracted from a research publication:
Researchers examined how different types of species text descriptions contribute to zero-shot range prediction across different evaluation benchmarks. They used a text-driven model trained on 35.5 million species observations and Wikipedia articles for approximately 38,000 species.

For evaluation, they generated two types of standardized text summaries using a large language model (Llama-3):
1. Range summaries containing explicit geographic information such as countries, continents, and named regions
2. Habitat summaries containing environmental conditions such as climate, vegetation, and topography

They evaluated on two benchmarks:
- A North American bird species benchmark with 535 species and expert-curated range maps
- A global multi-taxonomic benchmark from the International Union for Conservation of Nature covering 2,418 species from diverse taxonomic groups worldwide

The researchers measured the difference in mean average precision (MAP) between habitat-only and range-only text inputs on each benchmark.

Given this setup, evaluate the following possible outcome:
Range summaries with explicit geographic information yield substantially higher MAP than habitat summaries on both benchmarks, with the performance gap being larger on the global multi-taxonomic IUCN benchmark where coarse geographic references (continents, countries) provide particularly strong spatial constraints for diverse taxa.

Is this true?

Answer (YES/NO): YES